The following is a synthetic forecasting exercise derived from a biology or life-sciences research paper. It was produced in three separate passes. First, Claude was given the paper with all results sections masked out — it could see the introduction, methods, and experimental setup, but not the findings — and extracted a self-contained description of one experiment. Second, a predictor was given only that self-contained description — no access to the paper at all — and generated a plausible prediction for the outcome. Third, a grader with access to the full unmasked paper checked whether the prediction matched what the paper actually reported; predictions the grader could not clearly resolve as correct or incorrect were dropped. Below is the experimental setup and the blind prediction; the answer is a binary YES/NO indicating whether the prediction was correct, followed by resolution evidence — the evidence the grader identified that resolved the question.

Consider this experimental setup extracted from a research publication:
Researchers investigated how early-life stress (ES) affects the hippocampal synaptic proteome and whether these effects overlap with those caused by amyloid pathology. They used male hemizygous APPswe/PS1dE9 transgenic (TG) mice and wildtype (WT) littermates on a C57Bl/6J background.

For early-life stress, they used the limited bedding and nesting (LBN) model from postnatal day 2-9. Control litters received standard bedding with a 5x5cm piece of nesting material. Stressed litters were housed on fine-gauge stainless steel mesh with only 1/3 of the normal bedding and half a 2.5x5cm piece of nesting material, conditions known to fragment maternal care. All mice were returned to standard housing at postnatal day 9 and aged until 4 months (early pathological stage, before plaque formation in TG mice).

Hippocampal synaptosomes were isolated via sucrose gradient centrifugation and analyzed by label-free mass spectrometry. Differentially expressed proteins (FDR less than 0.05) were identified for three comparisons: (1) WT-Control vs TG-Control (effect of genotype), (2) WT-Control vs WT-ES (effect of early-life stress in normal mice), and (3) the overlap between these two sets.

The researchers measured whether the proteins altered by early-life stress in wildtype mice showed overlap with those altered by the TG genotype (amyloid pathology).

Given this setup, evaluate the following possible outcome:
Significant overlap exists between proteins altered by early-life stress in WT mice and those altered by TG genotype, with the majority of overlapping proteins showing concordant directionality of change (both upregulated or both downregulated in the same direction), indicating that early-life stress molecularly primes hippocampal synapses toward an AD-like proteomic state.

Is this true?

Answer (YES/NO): YES